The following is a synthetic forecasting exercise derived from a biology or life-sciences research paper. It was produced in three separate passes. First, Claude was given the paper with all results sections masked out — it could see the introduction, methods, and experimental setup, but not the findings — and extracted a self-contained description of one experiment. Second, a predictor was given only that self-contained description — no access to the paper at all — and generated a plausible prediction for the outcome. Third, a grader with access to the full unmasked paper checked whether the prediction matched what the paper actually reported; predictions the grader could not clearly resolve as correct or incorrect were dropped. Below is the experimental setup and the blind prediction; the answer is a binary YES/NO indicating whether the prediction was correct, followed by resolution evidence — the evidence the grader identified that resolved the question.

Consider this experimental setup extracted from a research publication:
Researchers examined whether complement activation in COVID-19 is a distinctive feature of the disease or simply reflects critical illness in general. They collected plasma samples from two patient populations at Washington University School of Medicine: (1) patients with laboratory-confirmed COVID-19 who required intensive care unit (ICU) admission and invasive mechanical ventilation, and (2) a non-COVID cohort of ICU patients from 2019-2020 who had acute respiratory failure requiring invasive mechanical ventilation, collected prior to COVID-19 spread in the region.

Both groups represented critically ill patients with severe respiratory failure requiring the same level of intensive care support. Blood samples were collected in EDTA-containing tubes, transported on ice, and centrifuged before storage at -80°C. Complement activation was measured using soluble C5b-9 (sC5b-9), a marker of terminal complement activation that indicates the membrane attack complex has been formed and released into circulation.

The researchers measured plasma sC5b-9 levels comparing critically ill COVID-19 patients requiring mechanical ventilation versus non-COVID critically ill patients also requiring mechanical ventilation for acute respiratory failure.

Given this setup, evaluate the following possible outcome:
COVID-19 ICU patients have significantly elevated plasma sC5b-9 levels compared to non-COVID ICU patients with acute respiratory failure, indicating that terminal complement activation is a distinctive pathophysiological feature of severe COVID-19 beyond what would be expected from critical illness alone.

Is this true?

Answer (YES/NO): YES